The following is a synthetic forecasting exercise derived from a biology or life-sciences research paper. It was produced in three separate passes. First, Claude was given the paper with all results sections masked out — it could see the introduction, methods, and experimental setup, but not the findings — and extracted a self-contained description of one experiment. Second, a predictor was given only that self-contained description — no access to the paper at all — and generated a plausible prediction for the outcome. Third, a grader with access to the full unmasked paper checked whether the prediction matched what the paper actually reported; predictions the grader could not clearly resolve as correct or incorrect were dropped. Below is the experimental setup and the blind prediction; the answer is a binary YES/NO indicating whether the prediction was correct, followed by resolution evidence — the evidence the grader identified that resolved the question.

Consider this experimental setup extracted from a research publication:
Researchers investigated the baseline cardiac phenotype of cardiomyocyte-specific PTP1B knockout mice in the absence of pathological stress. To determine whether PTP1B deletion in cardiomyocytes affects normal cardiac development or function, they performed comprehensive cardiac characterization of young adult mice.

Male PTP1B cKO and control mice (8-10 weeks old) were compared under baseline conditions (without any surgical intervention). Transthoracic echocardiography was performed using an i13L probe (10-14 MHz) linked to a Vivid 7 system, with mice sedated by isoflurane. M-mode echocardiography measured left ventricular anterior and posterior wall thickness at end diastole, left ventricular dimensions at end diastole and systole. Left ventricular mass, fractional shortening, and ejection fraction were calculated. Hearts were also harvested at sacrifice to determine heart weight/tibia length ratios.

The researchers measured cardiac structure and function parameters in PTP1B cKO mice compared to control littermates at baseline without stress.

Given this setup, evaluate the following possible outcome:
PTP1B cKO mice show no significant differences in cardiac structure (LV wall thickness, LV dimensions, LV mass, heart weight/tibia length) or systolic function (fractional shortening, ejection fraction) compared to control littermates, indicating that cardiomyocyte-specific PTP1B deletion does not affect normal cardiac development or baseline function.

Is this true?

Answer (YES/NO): NO